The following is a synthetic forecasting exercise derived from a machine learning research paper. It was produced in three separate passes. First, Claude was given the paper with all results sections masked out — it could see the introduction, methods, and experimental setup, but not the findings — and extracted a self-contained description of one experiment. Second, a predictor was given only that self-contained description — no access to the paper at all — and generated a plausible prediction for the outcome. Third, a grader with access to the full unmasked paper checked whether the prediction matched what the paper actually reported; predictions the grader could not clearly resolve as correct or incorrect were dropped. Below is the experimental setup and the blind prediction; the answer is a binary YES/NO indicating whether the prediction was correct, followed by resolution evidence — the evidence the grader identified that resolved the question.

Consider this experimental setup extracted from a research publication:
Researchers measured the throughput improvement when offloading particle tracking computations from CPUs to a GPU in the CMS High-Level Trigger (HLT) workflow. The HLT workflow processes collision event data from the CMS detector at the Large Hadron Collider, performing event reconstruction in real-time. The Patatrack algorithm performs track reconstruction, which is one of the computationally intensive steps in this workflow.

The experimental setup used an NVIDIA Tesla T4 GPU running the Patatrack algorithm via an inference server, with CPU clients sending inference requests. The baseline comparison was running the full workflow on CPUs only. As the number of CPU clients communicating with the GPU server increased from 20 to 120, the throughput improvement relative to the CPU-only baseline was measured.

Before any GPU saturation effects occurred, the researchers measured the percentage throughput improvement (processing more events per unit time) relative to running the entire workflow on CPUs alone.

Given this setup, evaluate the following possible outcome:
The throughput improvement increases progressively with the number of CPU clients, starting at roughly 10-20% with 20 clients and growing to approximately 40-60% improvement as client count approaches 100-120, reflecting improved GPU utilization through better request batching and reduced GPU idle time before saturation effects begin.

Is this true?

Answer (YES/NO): NO